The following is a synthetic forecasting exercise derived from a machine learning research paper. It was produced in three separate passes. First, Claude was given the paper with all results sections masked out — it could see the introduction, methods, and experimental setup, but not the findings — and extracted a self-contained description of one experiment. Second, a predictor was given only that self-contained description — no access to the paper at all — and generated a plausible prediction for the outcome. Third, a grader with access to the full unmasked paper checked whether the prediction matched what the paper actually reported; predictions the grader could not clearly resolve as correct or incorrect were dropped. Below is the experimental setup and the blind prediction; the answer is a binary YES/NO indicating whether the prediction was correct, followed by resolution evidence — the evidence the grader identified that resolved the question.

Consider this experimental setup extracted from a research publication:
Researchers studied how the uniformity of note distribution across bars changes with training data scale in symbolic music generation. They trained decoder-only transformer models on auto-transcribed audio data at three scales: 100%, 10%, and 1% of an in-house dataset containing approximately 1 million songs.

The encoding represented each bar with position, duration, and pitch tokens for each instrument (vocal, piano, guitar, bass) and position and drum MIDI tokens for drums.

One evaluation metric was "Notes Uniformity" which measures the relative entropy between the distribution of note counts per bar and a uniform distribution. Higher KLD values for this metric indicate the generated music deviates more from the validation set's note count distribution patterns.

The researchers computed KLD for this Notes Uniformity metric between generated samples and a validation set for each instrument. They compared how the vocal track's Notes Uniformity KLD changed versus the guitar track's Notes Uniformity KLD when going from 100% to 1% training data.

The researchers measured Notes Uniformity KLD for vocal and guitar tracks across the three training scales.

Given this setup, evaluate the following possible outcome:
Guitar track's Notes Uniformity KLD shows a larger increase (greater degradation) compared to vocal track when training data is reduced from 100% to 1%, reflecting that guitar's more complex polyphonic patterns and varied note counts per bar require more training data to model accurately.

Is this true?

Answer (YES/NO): NO